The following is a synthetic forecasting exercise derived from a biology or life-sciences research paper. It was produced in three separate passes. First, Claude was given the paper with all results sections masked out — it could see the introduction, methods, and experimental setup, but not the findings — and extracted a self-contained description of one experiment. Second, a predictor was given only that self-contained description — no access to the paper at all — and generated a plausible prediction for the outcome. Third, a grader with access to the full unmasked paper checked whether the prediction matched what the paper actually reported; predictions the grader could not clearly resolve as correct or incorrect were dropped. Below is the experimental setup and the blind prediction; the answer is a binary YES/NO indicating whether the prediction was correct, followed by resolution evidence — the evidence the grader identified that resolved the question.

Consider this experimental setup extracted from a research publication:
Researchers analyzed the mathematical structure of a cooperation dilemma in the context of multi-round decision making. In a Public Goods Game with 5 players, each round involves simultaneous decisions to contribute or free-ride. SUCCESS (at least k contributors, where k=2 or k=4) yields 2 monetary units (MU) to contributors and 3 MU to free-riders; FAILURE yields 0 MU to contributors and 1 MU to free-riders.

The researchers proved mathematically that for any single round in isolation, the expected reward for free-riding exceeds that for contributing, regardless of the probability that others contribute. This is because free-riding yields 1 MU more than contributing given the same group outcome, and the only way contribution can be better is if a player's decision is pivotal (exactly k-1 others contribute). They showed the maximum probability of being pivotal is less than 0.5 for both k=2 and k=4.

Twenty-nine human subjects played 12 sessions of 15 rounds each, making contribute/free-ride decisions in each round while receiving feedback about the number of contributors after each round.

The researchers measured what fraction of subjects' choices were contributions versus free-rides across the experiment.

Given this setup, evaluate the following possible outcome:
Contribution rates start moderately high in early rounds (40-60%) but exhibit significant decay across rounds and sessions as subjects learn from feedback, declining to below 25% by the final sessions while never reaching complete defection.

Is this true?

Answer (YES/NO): NO